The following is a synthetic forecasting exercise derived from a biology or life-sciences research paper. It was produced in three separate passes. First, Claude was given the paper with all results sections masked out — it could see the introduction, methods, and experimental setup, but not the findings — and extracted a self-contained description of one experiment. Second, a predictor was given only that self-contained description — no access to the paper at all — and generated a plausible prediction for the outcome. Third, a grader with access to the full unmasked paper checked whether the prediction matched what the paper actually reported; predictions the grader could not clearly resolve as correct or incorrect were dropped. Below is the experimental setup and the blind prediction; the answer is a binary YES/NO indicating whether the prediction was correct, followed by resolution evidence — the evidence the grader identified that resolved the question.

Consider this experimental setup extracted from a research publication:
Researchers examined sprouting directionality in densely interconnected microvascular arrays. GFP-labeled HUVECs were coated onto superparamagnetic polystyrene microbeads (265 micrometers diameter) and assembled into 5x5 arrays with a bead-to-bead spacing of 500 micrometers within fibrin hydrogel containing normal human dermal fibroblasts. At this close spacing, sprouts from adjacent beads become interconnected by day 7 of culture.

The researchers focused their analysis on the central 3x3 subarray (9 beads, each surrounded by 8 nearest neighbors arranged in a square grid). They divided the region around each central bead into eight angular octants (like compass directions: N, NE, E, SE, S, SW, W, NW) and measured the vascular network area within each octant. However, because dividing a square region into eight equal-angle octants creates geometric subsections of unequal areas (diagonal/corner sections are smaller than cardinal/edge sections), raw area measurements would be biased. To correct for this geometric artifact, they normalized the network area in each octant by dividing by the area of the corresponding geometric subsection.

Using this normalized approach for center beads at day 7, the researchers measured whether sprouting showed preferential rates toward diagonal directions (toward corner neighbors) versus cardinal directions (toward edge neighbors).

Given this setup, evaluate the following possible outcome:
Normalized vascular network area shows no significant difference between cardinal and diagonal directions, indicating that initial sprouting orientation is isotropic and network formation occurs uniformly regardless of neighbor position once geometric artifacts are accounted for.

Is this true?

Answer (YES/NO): YES